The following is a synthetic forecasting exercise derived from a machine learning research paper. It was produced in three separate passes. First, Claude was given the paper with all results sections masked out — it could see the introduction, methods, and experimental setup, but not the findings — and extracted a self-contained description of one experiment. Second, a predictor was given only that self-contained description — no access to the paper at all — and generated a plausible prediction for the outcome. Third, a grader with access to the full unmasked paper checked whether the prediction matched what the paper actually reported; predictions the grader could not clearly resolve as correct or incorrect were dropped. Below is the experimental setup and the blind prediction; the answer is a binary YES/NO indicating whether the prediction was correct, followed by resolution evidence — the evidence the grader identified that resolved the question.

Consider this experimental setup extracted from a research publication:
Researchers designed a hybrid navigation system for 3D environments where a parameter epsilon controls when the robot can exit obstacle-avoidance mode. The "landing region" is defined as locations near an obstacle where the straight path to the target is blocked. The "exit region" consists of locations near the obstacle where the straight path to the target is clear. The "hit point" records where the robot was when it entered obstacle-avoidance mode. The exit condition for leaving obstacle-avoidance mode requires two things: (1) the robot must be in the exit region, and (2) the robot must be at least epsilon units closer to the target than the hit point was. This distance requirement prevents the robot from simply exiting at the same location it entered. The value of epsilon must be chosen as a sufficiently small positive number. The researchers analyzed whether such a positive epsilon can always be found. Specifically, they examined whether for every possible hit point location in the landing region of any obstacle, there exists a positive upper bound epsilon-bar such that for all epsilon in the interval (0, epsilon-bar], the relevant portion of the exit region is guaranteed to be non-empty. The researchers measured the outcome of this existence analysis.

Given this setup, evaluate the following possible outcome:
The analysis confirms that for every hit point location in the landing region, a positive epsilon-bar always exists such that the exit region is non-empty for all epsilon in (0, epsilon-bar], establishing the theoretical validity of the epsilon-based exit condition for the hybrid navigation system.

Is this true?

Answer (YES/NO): YES